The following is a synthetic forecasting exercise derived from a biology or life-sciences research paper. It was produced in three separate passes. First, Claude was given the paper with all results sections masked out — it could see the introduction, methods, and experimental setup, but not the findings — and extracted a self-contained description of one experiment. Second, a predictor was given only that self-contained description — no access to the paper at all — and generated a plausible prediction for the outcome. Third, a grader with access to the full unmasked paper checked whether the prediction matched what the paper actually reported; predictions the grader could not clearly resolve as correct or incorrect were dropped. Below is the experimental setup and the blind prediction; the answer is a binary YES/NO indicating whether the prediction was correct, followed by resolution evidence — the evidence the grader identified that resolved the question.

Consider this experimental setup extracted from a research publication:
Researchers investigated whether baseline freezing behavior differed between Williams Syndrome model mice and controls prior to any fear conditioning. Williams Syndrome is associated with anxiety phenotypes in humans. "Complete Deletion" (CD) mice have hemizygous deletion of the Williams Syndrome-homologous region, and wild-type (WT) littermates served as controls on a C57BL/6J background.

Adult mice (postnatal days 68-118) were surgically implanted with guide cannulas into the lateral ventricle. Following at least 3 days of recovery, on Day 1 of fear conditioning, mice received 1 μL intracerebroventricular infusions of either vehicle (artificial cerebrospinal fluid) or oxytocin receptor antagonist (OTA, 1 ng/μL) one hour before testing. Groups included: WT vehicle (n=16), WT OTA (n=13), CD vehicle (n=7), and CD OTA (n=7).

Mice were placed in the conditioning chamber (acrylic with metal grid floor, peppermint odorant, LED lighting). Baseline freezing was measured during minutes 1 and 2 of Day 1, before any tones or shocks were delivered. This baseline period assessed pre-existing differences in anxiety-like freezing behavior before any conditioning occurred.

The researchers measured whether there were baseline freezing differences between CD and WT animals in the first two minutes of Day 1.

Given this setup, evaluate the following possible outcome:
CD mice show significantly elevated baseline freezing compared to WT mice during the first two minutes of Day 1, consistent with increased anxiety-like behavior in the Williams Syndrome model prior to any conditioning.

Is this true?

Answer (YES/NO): NO